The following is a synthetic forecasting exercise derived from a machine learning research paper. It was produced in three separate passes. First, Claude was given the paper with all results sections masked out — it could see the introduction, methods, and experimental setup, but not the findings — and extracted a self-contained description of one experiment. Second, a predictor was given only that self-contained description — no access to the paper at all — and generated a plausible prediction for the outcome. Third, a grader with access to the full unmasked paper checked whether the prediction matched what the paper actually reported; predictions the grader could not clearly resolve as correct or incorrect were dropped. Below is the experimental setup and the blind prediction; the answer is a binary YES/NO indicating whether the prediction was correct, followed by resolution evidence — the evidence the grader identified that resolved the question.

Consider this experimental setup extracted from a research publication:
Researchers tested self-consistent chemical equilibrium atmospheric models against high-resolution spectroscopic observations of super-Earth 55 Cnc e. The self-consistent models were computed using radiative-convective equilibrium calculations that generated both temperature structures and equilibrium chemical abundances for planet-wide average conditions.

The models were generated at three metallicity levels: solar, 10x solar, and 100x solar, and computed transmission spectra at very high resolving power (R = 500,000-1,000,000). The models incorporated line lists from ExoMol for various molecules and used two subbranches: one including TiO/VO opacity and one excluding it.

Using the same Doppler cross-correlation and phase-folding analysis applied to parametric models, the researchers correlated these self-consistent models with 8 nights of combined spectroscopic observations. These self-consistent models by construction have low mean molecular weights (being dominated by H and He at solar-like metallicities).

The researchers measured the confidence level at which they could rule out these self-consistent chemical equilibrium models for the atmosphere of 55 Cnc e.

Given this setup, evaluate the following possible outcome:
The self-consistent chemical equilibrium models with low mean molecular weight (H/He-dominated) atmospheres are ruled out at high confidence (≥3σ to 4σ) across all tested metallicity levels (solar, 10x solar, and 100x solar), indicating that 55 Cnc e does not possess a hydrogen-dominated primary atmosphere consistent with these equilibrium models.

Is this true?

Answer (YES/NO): NO